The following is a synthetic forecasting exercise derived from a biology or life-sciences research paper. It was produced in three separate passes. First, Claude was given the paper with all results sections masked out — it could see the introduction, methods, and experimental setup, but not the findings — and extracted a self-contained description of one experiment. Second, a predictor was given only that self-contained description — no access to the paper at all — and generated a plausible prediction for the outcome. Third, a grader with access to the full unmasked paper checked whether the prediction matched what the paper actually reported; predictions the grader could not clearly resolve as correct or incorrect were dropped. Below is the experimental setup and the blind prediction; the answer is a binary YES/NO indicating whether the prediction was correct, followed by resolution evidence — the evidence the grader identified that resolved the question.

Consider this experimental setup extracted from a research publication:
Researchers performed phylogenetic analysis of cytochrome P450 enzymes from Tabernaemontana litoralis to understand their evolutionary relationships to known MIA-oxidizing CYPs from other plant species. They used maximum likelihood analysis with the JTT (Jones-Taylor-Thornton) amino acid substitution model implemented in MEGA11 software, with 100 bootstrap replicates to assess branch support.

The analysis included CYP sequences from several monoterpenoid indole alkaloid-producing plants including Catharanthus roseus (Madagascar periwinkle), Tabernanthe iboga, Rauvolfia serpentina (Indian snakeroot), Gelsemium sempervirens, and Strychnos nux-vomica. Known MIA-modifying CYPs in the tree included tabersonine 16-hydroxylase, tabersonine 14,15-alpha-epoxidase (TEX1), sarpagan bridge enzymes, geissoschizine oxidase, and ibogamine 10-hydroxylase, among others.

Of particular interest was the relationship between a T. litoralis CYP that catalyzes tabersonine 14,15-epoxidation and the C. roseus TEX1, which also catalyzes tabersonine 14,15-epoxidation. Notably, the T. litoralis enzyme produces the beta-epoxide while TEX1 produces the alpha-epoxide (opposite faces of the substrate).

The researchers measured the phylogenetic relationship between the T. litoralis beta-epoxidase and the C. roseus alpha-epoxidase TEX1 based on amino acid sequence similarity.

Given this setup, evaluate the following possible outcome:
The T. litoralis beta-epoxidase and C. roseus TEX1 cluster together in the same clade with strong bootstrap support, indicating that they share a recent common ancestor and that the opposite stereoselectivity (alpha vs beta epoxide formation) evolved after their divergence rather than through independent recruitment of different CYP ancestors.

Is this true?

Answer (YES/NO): NO